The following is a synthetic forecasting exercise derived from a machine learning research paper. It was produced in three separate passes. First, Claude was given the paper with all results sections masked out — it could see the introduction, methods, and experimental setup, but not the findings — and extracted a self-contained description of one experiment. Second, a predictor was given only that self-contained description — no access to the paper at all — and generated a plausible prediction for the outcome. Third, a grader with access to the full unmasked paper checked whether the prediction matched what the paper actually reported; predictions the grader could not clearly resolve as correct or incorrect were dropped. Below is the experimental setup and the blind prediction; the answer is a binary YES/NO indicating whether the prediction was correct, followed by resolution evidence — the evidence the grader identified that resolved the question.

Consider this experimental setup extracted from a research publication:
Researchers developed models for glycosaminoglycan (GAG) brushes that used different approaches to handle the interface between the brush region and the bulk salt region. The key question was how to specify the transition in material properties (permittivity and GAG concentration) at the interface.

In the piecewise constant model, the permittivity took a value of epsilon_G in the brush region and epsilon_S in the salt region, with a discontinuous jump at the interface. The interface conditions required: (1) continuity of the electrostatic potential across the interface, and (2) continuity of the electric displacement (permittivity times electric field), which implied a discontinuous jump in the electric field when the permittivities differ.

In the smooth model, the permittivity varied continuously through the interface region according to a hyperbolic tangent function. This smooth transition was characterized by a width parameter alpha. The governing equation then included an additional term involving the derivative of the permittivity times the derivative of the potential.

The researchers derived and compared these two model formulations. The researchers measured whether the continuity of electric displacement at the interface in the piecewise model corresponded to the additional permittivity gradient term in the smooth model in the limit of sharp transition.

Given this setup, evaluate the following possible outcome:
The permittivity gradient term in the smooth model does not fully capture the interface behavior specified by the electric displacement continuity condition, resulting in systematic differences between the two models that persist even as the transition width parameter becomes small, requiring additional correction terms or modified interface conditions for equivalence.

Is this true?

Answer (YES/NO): NO